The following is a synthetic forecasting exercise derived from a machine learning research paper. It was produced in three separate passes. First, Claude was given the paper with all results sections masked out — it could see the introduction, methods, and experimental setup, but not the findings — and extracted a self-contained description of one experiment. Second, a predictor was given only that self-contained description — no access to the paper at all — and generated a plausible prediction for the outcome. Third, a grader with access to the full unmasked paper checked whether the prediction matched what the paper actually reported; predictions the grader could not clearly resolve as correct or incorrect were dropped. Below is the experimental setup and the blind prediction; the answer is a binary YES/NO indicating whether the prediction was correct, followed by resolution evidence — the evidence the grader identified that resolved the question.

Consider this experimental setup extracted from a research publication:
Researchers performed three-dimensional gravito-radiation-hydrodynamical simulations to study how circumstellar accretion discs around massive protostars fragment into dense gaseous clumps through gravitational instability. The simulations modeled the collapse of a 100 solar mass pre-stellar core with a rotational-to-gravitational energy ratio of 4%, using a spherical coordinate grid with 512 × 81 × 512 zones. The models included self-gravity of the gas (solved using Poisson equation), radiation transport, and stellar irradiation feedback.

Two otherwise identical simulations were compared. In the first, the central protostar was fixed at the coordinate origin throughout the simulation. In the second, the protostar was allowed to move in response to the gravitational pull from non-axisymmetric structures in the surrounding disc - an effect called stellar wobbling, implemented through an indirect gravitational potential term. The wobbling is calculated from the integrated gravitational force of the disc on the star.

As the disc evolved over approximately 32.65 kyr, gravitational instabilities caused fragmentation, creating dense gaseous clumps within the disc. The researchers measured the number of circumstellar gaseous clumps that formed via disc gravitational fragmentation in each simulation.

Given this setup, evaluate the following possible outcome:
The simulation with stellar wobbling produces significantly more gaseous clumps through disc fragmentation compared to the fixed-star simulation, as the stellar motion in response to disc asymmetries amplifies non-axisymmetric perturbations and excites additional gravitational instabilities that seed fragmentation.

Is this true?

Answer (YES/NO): NO